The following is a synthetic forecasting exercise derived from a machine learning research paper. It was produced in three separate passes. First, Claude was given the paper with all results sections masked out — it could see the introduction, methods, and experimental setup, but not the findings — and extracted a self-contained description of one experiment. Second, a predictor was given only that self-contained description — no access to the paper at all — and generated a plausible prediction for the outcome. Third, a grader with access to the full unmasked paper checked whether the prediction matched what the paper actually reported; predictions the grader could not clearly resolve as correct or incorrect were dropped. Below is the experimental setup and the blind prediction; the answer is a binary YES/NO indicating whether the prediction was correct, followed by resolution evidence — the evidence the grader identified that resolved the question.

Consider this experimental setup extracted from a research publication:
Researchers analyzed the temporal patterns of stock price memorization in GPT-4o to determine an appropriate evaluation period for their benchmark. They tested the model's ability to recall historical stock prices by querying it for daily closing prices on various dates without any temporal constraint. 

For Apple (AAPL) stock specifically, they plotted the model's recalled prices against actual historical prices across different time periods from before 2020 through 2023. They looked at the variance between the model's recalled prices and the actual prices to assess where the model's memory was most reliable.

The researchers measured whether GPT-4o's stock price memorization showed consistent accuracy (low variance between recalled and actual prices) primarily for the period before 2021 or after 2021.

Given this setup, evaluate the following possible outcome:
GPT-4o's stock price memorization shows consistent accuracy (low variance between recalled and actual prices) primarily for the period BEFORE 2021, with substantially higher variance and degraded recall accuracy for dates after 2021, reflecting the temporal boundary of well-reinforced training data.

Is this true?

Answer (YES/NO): NO